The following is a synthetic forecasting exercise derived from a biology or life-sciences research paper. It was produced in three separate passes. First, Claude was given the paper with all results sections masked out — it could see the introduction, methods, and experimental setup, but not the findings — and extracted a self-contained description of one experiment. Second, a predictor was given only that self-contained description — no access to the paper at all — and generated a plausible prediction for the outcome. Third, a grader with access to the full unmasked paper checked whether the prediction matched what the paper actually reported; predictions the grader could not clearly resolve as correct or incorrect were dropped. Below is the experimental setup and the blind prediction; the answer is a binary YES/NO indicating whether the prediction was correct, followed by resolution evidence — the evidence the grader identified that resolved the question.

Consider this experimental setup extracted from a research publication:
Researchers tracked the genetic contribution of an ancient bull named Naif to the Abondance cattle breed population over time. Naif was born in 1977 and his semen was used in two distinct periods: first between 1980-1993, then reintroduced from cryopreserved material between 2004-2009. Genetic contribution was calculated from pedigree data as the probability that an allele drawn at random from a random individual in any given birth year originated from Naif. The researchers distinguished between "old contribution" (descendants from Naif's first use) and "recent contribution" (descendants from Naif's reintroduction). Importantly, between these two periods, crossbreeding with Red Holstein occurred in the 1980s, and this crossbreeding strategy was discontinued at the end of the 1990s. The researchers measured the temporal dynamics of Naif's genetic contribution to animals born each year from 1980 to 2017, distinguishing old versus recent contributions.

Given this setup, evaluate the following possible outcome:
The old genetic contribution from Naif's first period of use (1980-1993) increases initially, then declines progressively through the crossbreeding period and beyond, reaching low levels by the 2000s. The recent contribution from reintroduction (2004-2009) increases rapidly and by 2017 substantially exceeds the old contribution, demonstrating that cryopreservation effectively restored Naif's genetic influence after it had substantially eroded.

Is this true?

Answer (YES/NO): NO